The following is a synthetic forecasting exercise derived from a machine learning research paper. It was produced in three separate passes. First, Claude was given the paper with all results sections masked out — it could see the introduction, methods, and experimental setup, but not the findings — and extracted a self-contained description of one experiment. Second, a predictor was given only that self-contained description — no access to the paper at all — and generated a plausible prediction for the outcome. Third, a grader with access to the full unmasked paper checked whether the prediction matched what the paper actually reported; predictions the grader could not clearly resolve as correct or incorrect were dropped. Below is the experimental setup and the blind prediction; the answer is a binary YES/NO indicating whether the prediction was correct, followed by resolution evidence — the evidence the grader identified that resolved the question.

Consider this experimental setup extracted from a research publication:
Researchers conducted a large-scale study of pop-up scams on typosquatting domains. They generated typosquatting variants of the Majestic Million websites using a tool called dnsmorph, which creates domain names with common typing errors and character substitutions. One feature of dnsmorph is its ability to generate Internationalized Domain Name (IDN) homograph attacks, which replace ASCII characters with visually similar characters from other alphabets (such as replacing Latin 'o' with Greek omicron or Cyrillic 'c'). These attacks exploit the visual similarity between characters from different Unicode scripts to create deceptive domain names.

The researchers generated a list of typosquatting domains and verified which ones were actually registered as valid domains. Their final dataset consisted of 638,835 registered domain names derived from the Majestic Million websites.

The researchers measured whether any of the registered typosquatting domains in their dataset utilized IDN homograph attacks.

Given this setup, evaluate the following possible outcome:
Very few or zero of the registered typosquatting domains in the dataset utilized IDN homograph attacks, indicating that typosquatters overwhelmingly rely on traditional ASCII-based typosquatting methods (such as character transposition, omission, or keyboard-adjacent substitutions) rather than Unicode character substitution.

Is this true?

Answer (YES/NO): YES